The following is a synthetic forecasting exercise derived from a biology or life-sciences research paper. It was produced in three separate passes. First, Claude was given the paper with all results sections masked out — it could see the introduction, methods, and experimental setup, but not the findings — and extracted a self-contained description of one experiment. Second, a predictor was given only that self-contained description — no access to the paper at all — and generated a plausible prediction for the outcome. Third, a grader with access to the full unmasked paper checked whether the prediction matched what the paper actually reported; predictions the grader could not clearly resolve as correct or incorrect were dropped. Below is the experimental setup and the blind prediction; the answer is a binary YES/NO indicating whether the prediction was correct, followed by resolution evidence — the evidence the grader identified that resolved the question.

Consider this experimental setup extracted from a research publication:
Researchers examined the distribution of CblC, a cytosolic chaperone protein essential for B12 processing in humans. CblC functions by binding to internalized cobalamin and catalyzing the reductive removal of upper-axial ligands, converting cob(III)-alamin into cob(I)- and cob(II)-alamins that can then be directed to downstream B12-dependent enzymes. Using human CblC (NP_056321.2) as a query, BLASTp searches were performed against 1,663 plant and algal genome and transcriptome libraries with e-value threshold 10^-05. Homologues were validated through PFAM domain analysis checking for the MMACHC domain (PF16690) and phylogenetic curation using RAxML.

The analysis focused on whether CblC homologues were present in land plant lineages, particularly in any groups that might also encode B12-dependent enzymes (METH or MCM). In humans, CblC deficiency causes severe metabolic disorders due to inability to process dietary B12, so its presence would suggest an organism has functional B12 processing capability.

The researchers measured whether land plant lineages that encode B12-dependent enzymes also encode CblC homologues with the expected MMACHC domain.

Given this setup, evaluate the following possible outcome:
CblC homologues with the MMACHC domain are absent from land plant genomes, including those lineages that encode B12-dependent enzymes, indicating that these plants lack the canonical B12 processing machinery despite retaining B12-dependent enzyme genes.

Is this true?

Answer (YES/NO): NO